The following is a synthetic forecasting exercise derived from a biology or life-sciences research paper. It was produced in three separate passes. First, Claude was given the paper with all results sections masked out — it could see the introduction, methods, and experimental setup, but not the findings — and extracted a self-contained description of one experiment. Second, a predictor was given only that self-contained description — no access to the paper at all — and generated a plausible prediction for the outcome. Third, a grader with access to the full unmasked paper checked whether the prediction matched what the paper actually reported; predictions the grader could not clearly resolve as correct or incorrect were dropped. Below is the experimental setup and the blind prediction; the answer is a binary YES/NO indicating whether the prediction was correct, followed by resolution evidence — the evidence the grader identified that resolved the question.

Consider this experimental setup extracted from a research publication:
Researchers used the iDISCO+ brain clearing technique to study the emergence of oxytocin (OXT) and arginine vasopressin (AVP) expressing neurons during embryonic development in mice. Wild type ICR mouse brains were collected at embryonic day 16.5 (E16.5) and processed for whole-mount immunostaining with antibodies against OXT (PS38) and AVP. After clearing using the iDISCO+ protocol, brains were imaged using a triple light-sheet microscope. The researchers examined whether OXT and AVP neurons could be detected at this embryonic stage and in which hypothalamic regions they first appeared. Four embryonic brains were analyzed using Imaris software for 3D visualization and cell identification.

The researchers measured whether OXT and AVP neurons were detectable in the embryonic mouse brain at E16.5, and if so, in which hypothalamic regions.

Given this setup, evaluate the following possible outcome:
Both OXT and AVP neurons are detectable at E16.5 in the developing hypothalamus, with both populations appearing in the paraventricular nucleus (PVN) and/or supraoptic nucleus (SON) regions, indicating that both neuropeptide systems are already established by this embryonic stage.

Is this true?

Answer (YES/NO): YES